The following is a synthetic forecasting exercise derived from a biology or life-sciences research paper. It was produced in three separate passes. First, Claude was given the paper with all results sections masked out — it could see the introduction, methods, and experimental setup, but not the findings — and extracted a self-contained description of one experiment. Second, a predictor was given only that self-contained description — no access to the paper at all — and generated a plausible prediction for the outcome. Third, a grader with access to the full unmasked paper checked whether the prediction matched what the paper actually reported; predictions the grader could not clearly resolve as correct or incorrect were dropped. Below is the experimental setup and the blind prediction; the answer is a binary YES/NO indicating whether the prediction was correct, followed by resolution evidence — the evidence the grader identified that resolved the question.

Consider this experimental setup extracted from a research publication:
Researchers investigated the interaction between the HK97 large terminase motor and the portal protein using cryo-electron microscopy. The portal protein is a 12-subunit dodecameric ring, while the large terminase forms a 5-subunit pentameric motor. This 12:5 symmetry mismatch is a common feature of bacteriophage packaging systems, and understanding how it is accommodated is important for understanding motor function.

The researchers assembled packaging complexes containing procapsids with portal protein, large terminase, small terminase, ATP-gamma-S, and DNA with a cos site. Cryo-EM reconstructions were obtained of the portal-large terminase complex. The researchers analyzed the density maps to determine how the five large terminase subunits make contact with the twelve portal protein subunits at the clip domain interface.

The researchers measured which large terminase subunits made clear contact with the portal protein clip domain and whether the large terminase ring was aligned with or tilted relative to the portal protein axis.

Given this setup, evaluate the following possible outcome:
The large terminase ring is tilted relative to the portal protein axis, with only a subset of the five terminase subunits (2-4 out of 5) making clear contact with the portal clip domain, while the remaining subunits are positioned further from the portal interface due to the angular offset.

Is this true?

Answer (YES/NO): NO